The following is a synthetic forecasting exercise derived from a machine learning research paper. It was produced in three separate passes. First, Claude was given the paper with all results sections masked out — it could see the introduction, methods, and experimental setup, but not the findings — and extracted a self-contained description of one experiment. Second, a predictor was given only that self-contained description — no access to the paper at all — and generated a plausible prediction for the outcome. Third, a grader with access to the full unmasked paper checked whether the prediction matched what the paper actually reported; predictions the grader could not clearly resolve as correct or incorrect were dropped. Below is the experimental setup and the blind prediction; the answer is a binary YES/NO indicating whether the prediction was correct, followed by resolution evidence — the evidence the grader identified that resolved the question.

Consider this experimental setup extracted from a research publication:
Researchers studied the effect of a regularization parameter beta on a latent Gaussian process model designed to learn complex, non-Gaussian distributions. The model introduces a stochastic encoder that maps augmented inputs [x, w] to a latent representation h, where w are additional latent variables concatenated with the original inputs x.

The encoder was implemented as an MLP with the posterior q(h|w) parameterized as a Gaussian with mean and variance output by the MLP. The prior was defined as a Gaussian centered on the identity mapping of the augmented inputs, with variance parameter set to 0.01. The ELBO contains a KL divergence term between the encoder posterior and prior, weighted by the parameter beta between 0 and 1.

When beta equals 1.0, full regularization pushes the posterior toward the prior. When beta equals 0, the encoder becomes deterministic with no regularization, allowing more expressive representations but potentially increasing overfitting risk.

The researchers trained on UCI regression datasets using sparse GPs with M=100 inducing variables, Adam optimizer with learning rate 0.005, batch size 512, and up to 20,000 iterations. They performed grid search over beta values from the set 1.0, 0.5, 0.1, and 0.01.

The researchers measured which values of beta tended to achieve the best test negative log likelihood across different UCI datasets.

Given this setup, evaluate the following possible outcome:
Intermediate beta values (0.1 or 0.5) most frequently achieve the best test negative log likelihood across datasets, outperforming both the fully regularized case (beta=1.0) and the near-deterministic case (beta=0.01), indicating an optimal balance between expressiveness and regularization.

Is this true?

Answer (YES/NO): NO